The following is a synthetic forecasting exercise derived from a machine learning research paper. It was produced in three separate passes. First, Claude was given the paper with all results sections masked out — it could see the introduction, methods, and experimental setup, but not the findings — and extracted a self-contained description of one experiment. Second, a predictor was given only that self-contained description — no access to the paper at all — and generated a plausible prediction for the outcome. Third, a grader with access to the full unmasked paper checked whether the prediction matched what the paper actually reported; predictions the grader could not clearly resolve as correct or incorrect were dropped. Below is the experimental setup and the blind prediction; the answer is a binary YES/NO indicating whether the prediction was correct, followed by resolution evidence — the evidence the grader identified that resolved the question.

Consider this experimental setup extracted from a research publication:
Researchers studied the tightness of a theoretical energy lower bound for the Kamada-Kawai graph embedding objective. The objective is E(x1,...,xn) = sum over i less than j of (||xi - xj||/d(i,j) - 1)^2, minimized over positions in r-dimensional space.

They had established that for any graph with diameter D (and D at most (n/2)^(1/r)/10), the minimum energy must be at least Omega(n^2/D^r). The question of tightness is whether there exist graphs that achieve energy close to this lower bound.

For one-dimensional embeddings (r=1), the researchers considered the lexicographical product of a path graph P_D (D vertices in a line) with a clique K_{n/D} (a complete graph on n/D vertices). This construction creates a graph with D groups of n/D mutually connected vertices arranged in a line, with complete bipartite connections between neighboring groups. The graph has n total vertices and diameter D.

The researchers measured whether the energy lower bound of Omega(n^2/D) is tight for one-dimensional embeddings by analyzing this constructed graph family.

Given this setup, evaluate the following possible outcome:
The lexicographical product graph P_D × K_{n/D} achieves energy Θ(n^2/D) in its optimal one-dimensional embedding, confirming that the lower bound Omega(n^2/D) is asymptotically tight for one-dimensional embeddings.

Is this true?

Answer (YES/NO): YES